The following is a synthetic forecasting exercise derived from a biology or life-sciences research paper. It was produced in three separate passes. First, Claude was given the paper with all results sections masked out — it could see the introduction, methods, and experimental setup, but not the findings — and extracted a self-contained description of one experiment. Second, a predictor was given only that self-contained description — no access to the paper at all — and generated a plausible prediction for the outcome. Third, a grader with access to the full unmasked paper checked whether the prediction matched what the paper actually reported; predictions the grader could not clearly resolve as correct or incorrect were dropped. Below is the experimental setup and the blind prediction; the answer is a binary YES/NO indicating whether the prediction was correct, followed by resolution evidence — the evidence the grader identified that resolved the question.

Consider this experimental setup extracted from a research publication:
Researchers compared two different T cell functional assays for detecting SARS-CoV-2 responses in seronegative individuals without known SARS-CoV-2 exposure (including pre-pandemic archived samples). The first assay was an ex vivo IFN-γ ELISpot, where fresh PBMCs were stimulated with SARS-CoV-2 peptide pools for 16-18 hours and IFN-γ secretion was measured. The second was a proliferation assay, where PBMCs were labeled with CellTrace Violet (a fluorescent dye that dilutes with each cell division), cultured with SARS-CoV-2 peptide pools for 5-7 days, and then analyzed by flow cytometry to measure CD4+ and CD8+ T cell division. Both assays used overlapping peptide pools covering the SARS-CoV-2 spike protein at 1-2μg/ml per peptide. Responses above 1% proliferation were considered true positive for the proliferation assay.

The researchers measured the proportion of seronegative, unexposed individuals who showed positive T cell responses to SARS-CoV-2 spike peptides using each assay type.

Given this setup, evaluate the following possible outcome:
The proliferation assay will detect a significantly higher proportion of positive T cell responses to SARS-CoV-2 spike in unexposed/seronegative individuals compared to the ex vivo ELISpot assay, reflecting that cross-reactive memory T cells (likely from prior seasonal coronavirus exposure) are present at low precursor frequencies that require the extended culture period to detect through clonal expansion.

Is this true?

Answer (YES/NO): YES